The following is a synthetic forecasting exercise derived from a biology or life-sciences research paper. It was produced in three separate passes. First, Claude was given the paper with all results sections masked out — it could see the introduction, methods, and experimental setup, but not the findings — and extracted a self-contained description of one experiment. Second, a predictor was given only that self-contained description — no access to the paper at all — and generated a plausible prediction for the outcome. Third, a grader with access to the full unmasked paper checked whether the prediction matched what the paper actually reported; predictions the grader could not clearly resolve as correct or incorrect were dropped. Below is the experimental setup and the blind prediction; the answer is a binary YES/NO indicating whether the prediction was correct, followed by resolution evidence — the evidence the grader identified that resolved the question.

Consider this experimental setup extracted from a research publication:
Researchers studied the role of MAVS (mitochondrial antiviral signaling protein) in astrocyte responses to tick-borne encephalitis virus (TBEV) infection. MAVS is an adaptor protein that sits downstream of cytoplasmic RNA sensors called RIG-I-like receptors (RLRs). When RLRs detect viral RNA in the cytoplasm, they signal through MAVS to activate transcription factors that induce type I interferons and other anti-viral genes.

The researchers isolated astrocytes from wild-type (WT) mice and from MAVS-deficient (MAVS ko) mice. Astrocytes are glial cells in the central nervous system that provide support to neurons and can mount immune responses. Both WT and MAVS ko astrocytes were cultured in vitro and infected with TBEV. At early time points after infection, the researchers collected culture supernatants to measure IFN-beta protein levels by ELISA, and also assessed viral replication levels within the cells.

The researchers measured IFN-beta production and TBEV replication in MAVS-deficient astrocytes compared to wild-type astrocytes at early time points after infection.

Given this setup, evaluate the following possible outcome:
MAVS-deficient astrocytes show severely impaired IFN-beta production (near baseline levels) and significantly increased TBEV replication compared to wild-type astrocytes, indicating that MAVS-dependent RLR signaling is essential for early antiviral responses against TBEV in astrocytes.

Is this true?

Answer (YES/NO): YES